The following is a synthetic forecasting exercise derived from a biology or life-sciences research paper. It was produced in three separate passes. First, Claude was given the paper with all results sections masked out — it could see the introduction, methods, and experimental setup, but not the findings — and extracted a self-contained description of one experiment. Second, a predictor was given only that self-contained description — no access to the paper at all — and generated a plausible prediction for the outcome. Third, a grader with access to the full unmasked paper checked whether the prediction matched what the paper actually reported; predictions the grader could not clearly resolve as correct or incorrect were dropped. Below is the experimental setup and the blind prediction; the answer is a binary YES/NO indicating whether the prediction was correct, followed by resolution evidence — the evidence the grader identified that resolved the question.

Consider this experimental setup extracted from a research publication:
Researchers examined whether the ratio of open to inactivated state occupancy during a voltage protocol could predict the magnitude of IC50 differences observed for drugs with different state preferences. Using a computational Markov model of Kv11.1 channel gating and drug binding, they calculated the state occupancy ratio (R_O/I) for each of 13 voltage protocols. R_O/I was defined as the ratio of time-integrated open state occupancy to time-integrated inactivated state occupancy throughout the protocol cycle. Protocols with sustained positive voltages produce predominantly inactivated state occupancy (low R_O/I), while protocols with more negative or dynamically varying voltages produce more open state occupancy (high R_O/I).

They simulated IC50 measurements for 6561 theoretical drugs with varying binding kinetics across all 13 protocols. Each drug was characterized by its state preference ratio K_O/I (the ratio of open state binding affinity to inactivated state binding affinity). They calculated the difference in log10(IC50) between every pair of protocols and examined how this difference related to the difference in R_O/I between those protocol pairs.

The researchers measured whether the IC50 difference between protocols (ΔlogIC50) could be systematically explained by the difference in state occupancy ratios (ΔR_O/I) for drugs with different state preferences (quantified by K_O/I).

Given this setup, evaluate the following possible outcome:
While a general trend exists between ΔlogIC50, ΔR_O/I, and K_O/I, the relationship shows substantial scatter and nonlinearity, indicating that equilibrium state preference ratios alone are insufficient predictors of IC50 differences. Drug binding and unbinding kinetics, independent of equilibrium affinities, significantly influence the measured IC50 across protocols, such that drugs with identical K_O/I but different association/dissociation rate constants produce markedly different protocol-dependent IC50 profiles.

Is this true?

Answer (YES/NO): YES